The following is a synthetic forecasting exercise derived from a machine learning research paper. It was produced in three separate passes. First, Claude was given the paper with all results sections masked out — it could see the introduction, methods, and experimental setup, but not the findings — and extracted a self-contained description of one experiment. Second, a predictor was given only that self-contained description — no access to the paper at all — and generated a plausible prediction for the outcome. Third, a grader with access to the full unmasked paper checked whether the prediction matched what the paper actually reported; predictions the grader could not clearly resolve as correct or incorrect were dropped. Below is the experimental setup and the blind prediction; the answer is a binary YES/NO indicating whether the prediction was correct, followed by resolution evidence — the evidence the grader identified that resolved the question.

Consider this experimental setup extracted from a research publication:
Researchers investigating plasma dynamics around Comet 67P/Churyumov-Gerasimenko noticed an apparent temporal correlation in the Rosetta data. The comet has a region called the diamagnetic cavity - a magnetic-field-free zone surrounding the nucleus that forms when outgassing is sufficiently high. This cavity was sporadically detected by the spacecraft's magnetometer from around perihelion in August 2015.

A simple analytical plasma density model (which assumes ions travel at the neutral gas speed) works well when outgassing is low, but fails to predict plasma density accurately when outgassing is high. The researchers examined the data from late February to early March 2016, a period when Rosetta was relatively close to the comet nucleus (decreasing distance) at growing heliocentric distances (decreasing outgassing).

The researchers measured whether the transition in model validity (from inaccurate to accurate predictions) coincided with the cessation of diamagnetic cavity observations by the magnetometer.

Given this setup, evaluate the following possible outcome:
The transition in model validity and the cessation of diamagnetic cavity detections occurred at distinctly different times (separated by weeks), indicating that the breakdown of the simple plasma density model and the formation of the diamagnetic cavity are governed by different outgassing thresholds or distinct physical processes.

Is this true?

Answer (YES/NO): NO